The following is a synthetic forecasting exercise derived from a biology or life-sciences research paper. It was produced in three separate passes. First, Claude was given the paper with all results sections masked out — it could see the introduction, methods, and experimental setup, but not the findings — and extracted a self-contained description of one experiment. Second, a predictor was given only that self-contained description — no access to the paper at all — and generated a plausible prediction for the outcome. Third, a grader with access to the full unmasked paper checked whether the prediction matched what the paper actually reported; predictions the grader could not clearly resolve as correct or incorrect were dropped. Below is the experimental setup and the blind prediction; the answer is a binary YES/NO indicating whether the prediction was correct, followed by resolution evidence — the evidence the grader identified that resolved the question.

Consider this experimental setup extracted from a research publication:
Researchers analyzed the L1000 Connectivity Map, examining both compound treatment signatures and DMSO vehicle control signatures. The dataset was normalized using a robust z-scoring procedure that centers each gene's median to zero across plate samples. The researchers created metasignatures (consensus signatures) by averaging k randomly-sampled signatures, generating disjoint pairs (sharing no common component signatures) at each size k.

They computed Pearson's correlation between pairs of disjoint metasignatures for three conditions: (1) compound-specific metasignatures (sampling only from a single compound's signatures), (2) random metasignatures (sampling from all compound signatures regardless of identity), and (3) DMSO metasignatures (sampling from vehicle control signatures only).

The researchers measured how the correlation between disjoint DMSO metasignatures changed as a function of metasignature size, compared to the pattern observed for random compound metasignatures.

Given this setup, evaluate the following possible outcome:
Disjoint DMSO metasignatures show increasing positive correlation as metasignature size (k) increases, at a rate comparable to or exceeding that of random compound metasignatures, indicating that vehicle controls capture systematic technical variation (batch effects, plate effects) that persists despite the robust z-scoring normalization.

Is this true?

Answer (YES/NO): NO